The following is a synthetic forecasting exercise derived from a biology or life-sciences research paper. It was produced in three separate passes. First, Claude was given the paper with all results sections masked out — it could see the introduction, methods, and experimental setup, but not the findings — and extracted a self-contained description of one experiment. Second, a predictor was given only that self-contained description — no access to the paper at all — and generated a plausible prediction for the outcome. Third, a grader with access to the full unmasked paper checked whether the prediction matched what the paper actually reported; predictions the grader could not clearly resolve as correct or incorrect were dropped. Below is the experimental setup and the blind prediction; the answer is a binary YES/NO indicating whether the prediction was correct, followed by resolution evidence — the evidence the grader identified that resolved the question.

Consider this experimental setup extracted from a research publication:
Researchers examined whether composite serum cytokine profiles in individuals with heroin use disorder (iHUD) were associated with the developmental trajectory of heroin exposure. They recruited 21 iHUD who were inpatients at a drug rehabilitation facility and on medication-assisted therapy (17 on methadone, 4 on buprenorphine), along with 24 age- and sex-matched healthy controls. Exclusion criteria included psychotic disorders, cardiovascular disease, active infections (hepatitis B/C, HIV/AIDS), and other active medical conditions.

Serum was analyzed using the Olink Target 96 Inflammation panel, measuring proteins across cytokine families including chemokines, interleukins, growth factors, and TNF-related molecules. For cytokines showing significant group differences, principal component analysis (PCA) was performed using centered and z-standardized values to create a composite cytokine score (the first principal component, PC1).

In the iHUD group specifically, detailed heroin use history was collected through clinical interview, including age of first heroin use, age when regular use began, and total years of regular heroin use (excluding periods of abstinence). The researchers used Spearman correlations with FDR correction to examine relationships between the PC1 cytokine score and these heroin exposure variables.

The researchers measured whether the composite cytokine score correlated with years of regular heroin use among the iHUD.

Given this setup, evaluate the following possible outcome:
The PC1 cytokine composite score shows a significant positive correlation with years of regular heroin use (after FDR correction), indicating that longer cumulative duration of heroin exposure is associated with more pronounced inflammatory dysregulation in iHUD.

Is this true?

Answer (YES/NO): NO